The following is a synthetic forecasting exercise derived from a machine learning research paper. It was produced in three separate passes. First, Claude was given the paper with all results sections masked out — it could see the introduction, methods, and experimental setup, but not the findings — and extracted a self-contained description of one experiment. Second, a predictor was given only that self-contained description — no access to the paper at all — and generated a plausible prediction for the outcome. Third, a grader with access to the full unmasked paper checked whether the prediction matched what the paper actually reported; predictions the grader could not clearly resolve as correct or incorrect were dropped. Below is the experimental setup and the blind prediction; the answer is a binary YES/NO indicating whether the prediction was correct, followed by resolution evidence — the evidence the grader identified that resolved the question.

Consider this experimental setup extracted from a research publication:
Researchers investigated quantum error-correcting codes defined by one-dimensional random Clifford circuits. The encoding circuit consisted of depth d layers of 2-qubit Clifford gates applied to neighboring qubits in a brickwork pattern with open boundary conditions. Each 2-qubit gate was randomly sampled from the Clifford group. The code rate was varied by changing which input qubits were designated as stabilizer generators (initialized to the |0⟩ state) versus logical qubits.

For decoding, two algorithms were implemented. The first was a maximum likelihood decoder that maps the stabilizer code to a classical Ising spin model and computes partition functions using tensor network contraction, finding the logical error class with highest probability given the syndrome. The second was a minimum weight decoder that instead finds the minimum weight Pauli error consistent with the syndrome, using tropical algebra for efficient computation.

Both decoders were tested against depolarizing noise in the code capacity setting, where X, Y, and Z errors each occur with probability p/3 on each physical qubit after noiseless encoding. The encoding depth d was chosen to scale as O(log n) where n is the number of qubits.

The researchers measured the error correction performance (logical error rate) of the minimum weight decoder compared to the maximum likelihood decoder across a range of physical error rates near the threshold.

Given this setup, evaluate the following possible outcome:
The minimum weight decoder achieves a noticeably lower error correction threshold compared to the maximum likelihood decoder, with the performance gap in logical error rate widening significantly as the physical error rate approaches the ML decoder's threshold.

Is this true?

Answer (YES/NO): NO